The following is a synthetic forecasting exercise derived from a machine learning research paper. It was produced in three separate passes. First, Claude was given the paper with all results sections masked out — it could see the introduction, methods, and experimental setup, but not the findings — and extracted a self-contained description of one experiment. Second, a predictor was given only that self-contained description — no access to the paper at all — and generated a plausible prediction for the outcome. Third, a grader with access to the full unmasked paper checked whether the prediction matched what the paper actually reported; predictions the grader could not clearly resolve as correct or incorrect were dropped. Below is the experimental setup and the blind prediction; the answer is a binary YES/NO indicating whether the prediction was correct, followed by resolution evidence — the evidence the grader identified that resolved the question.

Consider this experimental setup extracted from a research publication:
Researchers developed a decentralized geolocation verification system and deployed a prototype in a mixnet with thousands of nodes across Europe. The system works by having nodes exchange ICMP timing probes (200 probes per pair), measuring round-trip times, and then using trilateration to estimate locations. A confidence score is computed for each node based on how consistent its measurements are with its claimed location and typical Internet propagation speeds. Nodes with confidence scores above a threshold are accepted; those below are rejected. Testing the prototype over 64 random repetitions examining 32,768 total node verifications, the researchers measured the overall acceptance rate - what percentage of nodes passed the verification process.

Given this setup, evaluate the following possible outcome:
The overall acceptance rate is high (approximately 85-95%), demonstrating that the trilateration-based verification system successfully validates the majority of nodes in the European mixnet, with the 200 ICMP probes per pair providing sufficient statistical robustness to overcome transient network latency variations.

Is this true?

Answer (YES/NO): NO